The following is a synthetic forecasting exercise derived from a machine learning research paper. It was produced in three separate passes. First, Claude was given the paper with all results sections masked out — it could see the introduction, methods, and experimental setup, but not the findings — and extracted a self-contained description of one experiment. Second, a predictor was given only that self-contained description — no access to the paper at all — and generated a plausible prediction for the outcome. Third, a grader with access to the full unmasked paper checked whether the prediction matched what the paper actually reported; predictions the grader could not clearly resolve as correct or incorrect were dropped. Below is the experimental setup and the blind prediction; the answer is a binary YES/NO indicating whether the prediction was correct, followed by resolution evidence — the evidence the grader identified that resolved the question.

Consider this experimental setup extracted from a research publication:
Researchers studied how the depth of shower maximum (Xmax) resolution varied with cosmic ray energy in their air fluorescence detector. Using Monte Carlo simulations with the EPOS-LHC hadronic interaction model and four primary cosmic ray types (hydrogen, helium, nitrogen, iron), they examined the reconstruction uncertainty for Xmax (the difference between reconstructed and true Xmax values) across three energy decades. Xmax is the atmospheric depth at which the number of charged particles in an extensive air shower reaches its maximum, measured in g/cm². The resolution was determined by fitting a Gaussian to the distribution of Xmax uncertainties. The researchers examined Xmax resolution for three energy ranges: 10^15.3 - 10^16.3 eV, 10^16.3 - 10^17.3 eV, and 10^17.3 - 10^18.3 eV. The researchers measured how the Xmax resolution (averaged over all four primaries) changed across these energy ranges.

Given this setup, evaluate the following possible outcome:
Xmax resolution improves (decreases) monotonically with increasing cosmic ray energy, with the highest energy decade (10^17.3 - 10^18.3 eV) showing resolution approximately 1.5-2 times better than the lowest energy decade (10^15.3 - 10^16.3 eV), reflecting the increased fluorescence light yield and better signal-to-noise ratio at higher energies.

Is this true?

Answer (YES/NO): YES